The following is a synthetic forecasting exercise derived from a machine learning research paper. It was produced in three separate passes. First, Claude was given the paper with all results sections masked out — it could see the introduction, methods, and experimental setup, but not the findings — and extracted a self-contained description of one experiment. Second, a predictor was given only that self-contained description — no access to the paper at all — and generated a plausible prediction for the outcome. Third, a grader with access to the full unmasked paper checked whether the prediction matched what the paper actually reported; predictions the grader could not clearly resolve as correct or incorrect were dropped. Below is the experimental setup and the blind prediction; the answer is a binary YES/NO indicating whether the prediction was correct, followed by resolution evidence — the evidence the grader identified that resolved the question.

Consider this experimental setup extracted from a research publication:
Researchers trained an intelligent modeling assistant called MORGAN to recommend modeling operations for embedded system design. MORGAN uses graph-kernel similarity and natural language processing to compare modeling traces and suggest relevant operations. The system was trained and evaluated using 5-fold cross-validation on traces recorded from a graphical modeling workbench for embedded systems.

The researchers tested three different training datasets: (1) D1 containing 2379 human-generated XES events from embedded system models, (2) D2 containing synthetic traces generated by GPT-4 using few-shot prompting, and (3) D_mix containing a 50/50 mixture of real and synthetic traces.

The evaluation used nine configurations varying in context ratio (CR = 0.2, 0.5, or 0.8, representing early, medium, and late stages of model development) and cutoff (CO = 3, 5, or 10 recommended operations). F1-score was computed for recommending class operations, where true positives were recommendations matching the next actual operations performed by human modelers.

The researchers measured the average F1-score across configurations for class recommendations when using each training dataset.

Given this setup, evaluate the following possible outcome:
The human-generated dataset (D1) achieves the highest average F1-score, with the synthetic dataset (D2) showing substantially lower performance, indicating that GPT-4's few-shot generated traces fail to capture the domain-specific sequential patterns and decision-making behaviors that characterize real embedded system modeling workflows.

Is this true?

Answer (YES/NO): YES